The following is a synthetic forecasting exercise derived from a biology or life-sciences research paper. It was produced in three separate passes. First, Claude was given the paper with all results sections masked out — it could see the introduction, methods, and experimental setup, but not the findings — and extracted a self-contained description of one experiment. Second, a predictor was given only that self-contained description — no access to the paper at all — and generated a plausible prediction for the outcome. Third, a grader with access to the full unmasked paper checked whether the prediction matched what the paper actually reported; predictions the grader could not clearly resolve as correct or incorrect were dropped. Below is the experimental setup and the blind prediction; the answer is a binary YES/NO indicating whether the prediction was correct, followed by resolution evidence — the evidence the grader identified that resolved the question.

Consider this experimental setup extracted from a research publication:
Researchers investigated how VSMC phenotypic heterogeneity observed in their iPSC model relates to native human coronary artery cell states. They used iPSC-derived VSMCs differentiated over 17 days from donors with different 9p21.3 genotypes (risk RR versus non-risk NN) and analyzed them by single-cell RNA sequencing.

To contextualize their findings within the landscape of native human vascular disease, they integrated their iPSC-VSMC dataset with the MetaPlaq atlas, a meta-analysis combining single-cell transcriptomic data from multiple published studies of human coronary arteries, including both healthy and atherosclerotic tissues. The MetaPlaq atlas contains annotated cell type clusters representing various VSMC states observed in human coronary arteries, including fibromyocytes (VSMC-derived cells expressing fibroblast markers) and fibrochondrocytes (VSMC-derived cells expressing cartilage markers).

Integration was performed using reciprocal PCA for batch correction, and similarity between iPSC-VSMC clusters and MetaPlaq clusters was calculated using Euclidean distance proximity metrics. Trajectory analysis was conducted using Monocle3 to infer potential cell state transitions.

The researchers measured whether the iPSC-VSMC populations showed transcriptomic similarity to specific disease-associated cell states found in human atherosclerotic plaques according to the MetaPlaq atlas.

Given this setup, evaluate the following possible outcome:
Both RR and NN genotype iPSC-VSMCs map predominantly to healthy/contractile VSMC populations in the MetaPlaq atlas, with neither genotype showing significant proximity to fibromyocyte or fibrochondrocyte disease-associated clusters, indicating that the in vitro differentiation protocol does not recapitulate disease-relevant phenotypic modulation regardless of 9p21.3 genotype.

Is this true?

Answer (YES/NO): NO